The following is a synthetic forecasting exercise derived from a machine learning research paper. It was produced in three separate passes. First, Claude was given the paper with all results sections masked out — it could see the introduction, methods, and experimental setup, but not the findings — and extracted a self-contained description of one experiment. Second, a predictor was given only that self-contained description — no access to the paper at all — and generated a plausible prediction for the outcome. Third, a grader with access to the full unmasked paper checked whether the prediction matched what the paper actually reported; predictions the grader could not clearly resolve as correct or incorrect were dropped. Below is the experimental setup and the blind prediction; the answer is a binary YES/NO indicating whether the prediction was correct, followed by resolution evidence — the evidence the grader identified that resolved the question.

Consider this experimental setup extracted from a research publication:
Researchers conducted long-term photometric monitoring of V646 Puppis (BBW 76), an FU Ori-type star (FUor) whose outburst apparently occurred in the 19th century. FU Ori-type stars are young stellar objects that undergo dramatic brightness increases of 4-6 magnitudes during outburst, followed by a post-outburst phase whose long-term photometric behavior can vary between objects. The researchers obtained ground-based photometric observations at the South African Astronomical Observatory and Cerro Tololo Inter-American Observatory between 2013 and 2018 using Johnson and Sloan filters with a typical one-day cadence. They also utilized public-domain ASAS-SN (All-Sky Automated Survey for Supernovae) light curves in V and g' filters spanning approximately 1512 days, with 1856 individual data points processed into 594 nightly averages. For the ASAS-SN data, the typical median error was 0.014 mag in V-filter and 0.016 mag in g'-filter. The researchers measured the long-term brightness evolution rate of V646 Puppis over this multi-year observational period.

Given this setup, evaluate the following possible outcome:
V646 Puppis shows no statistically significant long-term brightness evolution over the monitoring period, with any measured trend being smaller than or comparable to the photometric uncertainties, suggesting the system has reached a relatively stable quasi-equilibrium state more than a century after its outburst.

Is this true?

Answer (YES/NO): NO